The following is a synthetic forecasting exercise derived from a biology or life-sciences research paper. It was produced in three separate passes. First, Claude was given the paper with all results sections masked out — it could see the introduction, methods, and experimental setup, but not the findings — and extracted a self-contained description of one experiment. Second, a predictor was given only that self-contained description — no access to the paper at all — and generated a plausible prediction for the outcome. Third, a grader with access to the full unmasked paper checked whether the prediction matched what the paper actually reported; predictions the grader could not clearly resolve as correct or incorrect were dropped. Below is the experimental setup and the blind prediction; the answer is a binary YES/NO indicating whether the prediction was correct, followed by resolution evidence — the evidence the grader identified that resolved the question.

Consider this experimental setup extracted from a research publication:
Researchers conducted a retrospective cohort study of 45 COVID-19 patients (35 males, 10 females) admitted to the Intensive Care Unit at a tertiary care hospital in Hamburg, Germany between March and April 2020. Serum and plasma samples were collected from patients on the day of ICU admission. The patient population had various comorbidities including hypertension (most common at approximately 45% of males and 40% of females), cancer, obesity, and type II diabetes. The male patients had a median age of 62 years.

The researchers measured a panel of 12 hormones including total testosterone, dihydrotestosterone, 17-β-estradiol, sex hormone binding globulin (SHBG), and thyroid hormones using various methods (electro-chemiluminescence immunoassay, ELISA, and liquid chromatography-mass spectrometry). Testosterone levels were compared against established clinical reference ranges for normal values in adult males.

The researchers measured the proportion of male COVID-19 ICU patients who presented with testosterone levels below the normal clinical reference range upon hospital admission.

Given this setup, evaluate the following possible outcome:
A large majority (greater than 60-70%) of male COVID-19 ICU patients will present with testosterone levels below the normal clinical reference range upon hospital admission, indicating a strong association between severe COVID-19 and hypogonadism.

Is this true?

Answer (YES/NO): YES